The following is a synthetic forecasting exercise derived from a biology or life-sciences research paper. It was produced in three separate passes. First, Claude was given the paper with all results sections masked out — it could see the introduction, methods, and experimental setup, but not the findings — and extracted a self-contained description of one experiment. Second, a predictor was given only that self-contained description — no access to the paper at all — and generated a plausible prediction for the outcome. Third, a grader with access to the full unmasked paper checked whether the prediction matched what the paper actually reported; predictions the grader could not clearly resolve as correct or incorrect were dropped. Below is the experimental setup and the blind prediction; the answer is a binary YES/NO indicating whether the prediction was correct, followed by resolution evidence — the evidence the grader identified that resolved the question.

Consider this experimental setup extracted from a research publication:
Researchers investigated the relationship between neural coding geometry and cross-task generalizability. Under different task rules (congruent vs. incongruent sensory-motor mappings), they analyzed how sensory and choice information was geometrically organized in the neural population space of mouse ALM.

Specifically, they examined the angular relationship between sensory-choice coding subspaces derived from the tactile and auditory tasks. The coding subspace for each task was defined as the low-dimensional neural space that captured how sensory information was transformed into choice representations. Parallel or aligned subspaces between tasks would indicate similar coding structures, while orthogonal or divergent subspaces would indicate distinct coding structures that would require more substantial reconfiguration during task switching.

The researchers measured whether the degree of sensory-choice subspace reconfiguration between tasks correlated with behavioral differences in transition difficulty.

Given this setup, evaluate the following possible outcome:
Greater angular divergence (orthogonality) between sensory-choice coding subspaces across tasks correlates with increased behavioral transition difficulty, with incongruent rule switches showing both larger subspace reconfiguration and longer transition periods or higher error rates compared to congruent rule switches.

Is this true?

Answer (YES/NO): YES